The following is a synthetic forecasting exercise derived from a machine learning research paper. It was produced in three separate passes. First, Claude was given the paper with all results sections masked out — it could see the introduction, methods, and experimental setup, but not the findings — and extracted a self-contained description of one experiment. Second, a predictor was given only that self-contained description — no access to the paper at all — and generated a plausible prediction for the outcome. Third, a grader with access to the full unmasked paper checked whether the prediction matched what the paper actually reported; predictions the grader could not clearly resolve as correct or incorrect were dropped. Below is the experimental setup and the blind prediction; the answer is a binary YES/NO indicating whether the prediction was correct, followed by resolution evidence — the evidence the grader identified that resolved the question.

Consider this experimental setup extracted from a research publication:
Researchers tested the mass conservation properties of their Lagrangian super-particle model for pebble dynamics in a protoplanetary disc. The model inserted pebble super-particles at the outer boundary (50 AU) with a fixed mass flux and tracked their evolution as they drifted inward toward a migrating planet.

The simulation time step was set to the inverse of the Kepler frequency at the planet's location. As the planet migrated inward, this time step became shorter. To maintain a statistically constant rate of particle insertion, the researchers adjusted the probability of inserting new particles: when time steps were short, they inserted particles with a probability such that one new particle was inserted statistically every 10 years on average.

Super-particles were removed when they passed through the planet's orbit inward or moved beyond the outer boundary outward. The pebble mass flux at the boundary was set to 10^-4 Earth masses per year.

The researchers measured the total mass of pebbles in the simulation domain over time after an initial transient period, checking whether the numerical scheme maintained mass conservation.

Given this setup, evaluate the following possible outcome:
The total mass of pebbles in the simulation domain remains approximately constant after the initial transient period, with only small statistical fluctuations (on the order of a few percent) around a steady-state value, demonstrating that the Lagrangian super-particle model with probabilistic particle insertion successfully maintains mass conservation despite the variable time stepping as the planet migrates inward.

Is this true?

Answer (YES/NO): YES